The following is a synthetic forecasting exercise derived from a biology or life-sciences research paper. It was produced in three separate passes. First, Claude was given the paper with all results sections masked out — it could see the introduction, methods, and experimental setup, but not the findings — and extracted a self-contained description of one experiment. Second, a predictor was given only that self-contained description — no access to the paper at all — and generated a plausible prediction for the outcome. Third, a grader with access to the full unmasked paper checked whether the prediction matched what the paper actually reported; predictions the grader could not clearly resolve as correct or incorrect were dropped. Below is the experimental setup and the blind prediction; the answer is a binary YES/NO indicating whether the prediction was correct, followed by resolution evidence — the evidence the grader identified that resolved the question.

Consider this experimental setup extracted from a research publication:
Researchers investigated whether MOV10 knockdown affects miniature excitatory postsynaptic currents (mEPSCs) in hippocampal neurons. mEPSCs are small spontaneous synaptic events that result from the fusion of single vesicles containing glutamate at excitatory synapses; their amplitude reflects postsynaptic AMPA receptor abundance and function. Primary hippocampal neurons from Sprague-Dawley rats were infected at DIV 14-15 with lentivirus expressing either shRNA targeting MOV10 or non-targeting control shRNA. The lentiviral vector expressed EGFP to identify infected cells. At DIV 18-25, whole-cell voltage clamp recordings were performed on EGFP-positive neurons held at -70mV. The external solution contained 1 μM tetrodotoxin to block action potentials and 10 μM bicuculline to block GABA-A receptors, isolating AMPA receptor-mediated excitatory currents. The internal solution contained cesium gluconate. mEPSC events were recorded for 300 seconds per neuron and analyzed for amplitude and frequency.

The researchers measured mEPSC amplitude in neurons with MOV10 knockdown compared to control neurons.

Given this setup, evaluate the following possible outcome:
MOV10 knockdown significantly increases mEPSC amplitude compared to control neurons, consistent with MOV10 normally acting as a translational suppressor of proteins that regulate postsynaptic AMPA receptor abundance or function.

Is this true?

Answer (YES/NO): NO